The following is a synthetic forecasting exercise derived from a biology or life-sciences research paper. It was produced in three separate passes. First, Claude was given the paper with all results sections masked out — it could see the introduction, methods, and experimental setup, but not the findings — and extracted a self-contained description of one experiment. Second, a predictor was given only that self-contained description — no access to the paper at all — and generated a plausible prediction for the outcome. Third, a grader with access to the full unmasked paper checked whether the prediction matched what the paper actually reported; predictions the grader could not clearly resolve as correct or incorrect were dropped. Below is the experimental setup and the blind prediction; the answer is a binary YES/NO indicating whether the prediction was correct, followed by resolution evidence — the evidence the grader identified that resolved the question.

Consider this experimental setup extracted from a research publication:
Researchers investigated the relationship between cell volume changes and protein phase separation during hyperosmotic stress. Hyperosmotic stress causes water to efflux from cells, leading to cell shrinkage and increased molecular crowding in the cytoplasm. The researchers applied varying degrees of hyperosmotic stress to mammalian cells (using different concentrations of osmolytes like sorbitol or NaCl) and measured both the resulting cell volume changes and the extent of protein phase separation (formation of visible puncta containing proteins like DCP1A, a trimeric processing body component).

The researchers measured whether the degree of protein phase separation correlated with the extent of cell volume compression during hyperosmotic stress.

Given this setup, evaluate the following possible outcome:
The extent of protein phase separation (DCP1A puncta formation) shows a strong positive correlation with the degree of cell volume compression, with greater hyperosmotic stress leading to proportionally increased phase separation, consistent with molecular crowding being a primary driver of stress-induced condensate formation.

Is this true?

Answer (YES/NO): YES